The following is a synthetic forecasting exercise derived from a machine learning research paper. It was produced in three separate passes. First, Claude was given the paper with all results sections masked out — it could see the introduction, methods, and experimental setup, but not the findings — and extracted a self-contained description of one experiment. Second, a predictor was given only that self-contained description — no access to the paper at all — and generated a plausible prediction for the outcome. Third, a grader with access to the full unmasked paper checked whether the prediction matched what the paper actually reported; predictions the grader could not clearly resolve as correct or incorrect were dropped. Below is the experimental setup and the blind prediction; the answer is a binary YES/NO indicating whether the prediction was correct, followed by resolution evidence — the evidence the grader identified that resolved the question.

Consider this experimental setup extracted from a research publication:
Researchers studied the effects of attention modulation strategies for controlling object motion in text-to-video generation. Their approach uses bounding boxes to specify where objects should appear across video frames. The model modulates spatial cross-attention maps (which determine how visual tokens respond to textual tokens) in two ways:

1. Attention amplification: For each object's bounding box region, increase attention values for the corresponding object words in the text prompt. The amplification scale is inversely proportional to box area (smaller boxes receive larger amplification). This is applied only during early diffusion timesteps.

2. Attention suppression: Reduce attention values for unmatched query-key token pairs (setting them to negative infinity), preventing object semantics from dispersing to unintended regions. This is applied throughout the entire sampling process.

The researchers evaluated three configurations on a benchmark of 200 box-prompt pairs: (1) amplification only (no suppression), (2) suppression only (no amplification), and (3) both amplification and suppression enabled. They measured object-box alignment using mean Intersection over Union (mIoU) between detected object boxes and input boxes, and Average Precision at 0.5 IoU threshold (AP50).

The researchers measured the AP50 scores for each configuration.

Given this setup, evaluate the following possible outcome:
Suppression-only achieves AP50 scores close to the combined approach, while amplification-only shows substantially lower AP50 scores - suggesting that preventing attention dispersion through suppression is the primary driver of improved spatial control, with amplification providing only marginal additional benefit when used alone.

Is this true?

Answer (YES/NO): NO